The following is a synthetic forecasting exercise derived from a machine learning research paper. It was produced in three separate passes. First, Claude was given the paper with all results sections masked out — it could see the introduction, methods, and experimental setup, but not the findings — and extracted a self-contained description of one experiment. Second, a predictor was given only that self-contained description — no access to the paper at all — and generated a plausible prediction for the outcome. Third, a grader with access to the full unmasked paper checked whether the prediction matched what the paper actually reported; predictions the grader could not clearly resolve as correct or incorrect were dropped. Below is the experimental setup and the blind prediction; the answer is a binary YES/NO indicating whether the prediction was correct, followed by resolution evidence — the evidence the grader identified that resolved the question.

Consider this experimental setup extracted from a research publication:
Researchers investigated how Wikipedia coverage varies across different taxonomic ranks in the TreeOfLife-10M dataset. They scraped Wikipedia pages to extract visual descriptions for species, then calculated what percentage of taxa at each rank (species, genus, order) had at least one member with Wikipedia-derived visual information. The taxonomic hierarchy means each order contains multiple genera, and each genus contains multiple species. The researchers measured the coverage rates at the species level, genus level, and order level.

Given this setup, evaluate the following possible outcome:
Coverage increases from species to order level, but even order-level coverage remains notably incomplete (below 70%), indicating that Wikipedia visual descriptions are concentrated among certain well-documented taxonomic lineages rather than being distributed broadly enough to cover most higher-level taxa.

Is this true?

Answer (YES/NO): NO